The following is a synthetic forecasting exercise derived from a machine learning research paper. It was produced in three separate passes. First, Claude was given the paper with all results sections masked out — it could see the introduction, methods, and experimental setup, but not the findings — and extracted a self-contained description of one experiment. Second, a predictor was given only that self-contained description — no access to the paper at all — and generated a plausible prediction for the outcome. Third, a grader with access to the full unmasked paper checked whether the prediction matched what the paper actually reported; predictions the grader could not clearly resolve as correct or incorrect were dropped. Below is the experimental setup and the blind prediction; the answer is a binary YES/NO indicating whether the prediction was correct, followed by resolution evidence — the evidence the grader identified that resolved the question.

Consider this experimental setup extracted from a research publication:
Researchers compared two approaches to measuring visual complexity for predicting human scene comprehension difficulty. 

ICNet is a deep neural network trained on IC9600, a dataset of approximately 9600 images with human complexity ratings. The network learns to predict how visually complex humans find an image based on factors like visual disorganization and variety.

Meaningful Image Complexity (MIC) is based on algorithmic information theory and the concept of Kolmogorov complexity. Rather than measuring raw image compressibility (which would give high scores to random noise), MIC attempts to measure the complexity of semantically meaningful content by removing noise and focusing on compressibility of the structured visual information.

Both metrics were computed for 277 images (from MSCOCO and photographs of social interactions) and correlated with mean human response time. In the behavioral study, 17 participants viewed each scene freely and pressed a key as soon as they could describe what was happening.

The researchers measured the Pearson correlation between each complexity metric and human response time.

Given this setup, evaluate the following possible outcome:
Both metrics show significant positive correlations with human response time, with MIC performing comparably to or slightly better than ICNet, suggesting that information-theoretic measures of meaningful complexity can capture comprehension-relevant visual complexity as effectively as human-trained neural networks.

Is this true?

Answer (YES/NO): NO